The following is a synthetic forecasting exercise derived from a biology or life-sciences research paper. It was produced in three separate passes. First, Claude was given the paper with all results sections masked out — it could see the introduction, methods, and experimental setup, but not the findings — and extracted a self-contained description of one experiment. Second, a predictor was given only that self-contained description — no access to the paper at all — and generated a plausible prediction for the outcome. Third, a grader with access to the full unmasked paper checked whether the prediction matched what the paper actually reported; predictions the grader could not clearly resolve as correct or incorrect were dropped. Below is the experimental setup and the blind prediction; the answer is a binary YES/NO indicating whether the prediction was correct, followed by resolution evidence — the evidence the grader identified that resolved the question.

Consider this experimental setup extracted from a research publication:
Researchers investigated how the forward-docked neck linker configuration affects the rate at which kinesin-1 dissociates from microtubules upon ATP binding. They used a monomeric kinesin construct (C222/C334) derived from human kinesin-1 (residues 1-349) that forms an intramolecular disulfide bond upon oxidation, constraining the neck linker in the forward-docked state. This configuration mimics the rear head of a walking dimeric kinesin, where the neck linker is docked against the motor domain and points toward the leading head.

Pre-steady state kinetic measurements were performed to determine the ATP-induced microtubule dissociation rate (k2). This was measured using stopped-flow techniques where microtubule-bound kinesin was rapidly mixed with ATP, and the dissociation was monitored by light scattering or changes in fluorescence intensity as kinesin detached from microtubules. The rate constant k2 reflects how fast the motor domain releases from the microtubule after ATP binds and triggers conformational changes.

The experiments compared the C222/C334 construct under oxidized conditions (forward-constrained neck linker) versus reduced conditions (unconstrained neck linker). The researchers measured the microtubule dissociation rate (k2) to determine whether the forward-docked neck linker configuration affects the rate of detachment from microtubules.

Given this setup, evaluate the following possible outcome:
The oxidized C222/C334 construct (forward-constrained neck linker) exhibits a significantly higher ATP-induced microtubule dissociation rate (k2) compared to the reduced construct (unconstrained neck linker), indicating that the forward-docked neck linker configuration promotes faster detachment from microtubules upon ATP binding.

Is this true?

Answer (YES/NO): NO